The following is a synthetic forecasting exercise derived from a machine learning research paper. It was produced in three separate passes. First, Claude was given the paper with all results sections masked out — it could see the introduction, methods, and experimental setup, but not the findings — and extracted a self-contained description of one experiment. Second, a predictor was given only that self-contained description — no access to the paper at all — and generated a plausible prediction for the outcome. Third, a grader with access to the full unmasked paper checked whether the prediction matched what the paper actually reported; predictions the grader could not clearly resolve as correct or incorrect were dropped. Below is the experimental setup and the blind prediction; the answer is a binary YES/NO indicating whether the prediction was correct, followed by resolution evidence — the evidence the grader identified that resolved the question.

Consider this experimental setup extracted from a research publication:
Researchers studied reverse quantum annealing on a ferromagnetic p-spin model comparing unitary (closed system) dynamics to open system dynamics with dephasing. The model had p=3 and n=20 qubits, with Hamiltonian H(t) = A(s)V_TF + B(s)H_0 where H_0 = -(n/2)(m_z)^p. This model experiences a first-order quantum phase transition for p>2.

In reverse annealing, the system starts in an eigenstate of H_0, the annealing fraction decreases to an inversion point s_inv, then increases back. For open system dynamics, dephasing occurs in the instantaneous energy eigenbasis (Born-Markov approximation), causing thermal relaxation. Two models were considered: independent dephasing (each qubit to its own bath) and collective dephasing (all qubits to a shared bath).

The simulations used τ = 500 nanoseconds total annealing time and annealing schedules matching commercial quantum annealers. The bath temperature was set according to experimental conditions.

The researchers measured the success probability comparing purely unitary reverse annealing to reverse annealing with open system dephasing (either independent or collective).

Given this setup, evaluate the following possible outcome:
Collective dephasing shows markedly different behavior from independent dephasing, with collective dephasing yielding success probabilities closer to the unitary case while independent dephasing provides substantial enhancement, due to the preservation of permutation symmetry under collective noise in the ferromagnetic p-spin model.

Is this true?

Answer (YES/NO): NO